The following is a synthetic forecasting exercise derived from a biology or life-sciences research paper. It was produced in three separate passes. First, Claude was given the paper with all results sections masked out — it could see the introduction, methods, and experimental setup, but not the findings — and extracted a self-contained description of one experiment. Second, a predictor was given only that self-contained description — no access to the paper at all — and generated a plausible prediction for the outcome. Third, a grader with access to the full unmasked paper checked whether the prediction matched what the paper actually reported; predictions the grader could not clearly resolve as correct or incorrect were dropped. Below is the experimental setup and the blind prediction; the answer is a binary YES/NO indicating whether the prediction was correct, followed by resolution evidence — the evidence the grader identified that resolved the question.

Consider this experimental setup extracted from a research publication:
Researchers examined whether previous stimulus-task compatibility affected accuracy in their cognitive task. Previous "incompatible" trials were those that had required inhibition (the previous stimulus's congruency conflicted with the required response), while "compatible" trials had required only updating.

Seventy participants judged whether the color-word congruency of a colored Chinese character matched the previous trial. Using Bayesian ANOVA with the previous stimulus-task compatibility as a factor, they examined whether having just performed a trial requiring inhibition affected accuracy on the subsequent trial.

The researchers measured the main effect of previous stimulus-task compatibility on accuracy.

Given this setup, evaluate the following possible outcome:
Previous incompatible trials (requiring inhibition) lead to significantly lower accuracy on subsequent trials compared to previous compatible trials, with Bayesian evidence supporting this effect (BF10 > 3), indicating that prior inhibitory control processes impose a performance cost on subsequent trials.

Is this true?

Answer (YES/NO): NO